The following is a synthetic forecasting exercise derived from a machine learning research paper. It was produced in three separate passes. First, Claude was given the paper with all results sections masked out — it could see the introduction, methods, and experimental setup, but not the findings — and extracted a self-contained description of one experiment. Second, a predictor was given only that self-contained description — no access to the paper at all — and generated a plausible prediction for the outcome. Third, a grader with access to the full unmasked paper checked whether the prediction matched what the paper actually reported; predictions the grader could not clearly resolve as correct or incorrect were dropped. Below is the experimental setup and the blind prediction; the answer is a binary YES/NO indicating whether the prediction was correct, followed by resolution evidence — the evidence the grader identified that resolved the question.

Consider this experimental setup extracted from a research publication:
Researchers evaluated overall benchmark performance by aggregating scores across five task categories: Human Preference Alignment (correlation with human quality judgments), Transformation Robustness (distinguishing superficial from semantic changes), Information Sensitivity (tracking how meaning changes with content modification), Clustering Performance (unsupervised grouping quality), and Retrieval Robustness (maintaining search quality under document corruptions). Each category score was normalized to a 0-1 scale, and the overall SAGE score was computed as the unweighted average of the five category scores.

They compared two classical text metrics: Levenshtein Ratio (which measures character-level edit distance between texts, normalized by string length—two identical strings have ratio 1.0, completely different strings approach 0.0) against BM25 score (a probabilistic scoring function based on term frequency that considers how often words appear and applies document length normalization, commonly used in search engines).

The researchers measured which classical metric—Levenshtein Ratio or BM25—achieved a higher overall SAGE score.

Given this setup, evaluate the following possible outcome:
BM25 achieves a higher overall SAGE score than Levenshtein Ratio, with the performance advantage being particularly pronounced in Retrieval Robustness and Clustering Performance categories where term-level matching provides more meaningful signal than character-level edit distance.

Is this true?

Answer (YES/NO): NO